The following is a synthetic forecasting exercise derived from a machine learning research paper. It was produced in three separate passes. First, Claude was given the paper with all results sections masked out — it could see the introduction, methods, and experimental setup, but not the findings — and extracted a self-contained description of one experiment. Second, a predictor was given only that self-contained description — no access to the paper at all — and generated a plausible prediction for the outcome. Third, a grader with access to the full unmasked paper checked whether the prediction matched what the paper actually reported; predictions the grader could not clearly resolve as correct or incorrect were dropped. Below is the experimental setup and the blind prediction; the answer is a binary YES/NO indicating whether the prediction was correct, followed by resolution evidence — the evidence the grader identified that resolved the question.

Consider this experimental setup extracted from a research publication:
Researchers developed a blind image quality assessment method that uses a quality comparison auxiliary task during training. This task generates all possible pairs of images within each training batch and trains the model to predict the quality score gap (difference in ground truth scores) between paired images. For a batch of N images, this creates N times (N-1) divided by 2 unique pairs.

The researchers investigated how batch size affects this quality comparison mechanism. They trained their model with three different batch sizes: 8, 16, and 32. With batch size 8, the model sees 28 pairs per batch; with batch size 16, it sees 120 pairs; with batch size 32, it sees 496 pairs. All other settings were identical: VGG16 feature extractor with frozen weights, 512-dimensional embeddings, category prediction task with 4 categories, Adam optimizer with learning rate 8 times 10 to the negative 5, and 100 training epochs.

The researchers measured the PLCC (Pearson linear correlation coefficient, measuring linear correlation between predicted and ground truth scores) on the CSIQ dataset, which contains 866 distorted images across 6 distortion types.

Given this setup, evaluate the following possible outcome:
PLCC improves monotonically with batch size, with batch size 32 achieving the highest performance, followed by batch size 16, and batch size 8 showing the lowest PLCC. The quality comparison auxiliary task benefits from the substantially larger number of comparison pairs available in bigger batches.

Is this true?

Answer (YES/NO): NO